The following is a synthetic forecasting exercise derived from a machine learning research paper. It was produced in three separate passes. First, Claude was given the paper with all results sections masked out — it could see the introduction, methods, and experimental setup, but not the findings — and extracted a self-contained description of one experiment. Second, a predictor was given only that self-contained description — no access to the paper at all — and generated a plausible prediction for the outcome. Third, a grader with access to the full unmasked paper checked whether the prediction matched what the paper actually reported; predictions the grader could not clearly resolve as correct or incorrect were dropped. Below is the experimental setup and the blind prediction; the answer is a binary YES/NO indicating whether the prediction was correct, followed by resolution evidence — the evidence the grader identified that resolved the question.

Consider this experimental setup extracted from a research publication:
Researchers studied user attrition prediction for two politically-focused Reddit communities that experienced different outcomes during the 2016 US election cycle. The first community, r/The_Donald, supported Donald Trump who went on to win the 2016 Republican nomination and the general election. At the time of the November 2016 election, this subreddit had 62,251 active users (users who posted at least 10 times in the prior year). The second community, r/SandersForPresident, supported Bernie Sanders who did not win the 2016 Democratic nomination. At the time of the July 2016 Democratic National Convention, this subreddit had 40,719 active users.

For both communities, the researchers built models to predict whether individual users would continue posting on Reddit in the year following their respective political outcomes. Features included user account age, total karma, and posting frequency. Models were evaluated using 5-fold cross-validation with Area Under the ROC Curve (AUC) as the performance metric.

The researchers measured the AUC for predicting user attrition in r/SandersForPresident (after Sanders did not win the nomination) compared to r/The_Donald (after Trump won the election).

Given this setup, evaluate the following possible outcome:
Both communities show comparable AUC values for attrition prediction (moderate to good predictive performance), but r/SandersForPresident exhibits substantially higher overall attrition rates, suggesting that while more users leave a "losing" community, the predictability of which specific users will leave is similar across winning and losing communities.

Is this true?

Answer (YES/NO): NO